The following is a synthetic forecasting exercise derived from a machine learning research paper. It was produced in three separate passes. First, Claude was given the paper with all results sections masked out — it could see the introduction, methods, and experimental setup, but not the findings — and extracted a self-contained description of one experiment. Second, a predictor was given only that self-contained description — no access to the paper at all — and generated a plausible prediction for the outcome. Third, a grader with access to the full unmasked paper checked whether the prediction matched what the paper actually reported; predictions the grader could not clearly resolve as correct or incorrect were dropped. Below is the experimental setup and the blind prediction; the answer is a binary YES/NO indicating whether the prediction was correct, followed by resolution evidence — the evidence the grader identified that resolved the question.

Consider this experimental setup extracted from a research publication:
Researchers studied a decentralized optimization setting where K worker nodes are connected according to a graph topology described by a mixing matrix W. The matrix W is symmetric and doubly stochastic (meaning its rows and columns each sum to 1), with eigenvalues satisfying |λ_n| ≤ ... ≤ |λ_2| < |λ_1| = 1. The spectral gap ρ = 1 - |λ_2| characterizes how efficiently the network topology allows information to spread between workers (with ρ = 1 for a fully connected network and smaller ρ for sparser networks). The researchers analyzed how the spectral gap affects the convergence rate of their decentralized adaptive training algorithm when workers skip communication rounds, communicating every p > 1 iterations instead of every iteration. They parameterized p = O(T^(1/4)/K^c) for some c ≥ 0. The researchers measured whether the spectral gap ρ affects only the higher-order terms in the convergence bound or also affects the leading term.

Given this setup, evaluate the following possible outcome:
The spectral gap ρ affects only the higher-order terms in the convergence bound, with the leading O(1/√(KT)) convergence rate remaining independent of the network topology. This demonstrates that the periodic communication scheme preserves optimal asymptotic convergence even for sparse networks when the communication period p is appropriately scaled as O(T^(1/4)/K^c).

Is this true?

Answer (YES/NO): YES